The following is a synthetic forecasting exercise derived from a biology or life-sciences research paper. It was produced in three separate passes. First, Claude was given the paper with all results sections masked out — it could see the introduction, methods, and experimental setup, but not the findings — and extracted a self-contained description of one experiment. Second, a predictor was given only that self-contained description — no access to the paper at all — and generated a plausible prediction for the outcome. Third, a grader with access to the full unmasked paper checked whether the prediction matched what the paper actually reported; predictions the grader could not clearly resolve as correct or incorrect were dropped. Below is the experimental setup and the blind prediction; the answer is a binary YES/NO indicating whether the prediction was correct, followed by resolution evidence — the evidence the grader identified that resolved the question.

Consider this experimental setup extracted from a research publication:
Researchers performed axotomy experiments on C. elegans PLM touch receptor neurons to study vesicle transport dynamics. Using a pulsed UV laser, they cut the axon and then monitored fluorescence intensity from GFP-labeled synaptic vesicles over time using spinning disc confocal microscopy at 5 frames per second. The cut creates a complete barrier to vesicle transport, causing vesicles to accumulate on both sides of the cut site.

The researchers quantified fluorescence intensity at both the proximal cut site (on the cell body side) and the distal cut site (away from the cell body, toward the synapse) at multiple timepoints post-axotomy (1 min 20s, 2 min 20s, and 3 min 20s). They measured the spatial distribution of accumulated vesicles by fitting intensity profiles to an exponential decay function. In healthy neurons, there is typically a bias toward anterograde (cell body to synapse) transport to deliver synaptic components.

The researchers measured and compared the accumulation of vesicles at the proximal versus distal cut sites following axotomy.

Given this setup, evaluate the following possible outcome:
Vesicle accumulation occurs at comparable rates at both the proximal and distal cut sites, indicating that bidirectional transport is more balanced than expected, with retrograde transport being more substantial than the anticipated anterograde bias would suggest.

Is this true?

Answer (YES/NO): NO